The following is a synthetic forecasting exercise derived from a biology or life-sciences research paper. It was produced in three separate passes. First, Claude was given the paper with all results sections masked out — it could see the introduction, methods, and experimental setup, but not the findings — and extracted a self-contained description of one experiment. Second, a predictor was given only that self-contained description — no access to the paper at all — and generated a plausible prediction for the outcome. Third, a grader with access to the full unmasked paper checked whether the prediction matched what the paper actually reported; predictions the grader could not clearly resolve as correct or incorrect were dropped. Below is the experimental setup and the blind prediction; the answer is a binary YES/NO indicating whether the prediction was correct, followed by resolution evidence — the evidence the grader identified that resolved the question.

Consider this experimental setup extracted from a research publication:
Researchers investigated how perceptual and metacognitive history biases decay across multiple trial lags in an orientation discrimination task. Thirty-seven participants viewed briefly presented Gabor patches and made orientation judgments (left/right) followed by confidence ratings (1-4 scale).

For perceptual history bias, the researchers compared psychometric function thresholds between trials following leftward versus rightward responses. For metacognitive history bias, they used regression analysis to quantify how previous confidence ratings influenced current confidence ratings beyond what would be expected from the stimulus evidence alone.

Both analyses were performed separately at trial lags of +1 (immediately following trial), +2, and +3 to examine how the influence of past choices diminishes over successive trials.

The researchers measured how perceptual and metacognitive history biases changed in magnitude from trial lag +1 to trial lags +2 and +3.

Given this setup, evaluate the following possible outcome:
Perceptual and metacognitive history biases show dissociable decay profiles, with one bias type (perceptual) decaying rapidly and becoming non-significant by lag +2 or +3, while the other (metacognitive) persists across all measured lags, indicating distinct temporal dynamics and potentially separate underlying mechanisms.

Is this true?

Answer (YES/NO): NO